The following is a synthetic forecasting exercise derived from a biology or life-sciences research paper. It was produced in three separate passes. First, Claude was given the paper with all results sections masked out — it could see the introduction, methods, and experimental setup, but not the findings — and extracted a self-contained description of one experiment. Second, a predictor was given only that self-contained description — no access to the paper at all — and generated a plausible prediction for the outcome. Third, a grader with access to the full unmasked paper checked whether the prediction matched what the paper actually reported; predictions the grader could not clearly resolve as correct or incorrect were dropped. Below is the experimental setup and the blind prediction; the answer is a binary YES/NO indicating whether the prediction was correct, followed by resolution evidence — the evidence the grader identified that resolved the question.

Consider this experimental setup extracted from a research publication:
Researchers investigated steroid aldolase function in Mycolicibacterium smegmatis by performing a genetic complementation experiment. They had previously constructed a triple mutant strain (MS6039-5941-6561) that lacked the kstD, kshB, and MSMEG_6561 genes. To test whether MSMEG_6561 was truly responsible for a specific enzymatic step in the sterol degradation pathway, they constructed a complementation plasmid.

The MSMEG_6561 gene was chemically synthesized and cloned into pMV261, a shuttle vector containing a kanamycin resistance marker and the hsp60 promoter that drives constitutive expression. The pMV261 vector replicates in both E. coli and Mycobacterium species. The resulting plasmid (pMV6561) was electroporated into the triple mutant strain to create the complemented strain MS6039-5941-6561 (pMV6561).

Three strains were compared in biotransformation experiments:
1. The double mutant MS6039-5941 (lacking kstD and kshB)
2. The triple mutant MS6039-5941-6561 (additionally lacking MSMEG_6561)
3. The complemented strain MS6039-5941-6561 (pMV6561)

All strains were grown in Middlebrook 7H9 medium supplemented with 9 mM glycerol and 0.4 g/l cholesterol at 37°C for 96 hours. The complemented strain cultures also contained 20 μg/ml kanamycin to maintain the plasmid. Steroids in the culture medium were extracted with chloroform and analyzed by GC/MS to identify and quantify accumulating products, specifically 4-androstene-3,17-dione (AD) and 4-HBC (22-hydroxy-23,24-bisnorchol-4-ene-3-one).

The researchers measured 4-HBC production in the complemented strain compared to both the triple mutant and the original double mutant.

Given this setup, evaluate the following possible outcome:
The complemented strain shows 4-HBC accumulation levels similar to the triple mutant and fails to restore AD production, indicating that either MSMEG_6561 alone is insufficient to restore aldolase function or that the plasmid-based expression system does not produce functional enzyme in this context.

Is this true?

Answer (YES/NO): NO